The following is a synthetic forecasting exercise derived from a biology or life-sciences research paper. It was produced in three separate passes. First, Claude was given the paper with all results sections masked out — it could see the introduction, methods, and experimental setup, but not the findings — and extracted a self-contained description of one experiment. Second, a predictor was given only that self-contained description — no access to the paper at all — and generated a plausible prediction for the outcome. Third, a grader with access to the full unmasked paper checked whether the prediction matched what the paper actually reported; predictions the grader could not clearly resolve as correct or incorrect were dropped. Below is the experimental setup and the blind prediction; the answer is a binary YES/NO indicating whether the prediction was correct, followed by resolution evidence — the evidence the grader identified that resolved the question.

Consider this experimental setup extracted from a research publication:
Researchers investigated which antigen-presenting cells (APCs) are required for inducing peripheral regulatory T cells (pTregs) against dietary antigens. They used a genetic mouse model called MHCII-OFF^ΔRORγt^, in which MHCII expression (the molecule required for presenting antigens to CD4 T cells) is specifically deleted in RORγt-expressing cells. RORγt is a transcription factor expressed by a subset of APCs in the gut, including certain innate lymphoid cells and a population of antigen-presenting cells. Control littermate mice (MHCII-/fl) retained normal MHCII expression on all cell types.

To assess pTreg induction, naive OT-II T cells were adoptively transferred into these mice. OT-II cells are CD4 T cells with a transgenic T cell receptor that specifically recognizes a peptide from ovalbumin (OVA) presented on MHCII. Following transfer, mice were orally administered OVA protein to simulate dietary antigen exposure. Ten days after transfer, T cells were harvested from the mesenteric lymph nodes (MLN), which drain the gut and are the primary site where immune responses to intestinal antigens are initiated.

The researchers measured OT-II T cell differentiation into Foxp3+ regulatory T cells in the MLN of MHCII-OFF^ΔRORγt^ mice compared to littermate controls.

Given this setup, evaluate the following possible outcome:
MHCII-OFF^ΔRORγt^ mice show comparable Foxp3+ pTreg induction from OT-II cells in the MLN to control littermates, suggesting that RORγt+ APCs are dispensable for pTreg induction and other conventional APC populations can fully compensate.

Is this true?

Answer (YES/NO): NO